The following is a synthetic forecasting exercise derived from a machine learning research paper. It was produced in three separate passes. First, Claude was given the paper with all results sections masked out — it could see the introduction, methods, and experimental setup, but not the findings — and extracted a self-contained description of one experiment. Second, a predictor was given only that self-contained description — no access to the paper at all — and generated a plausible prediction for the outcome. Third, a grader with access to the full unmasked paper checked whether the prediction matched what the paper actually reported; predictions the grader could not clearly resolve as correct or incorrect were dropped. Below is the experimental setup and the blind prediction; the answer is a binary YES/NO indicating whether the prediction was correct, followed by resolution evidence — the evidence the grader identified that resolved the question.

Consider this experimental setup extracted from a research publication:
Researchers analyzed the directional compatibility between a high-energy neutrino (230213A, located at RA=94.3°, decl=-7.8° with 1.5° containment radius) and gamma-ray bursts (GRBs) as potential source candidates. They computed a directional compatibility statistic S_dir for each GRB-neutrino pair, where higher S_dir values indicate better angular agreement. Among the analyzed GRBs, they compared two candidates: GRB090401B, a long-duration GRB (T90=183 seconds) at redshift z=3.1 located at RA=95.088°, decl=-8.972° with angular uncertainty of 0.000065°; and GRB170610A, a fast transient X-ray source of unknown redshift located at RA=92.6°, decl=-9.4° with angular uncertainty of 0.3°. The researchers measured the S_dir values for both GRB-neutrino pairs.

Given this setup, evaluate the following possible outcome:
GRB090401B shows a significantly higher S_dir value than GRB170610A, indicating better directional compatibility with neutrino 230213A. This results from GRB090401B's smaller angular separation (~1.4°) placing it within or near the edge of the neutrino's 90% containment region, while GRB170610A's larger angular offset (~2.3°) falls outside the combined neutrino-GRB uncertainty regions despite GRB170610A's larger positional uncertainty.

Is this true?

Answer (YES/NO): YES